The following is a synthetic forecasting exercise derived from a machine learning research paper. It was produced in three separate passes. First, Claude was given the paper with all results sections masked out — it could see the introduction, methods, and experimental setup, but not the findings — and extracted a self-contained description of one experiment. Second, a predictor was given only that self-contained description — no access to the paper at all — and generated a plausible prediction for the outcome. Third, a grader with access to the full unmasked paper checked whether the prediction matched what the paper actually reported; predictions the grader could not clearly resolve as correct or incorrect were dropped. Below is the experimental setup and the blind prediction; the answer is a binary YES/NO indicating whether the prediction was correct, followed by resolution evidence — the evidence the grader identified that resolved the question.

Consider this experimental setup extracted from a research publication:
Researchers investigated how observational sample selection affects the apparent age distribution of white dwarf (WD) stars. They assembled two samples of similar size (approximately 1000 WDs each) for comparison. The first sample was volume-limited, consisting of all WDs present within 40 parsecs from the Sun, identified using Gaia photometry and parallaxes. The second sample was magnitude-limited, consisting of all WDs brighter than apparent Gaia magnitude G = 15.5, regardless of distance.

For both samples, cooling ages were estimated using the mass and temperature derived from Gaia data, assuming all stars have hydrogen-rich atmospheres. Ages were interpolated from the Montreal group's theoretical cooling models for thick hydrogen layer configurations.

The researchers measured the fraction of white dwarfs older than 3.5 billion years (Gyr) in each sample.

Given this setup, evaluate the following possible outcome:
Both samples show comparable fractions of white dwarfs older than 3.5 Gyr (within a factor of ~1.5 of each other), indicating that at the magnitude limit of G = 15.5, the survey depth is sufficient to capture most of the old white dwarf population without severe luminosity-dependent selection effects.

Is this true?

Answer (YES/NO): NO